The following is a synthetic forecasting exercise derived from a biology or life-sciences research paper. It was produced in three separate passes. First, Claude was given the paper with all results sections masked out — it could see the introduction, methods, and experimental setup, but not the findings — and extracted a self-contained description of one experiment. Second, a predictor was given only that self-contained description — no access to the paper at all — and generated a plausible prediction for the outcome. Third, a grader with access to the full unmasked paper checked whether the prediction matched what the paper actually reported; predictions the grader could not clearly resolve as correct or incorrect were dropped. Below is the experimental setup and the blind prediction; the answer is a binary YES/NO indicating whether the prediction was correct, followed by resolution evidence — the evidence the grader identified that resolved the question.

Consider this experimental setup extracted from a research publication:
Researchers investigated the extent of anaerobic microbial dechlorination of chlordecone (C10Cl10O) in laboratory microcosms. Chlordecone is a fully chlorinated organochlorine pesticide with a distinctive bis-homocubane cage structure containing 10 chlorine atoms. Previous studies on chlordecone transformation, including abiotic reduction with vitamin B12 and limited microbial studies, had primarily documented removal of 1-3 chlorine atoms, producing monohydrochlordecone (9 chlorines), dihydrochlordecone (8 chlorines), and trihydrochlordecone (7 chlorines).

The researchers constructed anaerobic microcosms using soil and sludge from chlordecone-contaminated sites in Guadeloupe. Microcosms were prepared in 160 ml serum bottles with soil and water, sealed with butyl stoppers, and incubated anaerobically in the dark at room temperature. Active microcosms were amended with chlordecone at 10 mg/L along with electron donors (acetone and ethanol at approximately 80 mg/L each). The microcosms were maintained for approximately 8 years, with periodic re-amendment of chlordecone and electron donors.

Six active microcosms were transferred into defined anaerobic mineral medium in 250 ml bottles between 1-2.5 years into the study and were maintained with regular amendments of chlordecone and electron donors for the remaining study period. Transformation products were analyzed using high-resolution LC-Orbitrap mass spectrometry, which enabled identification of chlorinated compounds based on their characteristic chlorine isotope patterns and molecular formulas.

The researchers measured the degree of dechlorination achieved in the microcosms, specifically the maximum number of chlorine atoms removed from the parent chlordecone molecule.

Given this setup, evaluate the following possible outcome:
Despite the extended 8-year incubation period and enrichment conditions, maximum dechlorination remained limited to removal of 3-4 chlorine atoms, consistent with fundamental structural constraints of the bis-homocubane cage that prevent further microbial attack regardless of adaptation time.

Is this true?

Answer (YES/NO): NO